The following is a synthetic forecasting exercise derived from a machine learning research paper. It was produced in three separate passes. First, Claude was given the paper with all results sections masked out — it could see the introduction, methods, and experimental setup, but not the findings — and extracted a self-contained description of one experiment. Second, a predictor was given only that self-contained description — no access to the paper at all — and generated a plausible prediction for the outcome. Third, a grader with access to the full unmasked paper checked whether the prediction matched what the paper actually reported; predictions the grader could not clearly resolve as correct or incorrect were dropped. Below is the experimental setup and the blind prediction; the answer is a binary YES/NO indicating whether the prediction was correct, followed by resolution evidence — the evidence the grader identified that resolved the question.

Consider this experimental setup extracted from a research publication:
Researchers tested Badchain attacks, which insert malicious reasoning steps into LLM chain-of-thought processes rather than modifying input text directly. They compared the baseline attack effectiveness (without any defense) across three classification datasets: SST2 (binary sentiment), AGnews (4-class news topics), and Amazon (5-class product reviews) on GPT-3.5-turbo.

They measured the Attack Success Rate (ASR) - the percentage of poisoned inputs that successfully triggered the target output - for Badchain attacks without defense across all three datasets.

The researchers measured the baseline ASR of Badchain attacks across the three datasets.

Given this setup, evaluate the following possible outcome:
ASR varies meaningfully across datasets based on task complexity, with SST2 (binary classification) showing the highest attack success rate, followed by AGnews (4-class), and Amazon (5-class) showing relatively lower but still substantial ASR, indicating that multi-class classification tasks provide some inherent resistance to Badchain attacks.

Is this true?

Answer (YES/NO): NO